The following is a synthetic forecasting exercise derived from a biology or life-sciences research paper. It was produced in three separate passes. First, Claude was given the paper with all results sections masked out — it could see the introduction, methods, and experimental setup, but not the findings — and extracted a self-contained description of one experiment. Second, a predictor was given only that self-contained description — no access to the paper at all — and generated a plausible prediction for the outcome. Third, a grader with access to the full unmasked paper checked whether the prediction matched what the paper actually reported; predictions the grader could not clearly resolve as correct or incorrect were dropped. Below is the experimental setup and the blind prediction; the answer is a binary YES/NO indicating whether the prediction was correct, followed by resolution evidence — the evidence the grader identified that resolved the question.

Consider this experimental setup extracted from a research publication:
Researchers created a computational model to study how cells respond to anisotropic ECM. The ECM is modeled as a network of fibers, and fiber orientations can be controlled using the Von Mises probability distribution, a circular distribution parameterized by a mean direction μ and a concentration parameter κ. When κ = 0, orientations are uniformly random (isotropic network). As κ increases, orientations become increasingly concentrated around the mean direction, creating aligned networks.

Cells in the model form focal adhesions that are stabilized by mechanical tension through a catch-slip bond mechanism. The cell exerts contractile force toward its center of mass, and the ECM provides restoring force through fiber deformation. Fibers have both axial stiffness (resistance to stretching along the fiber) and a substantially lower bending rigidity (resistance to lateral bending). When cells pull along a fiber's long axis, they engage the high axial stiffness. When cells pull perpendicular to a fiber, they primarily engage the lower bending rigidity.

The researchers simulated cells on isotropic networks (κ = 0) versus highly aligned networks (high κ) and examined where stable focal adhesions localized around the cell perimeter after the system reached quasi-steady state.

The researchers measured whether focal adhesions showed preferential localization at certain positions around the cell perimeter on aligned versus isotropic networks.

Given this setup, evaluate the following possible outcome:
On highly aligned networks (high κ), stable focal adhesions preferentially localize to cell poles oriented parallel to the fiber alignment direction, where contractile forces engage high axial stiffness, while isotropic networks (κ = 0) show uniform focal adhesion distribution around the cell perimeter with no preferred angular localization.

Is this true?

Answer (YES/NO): YES